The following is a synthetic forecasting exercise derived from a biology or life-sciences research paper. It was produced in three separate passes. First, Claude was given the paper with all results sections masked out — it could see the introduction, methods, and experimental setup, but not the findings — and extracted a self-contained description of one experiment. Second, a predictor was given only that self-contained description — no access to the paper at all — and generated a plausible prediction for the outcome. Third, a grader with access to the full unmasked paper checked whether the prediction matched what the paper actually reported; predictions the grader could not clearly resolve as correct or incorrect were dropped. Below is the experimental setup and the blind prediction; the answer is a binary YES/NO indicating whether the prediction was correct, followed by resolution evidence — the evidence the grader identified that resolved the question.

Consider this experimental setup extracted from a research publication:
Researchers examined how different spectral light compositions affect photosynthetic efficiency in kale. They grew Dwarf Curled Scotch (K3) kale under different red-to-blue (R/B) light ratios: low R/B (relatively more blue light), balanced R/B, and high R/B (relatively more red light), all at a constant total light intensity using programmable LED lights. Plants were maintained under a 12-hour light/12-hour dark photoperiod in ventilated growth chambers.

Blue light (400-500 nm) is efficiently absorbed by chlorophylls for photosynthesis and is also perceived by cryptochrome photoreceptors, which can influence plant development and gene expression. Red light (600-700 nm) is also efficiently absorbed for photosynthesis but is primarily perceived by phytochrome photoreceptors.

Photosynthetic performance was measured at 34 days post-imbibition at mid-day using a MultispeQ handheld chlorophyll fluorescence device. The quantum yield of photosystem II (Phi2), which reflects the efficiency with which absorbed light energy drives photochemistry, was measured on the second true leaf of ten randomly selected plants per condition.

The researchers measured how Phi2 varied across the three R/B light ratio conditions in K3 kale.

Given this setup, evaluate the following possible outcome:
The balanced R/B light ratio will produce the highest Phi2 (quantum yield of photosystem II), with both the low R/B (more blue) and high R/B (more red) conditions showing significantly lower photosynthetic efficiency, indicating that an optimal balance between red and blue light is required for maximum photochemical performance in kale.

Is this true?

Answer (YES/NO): NO